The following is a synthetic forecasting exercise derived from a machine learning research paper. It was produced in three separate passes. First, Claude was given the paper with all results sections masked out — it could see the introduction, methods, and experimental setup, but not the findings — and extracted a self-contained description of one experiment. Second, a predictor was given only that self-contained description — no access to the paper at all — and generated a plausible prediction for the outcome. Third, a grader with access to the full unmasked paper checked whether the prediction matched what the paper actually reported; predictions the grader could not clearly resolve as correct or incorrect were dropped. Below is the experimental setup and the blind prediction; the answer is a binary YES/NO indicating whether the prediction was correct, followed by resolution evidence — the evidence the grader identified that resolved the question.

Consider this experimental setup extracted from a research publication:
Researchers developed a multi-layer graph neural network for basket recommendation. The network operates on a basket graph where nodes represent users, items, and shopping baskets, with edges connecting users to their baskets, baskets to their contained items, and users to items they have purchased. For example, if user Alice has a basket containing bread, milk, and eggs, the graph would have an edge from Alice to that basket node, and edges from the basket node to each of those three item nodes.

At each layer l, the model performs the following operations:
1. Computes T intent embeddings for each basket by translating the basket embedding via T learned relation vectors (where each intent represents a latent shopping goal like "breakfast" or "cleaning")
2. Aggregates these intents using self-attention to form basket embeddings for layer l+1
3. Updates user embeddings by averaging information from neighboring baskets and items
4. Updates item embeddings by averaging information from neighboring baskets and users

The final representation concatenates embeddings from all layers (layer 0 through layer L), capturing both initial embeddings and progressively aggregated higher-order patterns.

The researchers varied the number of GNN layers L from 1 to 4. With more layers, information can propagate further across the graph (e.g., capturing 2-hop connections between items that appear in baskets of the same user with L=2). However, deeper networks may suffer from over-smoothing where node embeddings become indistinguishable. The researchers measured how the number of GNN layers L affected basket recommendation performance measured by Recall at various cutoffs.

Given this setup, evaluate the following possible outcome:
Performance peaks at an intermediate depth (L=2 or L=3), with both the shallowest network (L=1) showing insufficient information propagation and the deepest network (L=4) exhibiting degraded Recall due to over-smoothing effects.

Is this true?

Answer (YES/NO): YES